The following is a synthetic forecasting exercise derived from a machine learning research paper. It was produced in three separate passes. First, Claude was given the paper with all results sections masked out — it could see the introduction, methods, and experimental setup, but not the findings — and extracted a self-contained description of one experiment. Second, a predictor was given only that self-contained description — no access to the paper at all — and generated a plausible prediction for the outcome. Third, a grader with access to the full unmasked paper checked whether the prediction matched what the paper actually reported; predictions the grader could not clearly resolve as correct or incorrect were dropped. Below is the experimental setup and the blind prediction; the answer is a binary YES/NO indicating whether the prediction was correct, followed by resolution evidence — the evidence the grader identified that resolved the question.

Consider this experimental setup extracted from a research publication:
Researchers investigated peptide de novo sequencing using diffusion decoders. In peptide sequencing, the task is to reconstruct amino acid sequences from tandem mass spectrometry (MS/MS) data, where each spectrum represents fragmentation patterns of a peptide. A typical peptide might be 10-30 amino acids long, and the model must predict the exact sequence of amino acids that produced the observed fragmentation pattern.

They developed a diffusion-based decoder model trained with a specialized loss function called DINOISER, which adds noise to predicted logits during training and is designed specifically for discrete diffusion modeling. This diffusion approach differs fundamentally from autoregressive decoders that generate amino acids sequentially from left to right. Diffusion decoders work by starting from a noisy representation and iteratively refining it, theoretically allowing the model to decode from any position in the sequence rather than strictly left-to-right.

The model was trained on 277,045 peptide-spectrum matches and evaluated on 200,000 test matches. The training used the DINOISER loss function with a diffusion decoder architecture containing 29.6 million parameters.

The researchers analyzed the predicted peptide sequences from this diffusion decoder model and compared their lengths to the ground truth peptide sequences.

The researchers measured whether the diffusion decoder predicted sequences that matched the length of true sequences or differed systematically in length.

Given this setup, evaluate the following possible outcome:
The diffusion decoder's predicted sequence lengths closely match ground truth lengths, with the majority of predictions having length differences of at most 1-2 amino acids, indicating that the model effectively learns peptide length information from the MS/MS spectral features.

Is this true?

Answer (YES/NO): NO